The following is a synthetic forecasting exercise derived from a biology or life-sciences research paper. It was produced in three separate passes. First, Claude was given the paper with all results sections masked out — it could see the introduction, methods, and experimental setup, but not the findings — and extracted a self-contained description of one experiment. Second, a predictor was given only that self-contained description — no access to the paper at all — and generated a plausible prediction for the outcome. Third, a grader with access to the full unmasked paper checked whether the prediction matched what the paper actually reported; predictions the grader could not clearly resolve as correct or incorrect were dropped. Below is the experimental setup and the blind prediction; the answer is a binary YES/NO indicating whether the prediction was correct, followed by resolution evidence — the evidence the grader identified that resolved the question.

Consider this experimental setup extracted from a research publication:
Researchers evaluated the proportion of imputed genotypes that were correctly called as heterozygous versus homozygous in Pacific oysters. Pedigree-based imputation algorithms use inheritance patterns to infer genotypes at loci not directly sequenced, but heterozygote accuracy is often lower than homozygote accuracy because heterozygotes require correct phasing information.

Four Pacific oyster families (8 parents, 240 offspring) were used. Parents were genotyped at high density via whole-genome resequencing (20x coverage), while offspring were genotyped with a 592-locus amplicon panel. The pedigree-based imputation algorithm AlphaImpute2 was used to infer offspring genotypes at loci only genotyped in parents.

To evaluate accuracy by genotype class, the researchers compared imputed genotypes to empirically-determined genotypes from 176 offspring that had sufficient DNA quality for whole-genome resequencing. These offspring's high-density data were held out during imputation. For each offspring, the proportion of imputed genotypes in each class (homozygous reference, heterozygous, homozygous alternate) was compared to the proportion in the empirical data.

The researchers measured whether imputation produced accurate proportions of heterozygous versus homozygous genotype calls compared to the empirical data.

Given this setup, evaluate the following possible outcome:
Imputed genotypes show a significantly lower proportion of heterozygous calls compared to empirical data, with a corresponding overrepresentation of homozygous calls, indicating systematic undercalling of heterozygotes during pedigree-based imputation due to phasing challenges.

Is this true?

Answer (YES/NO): YES